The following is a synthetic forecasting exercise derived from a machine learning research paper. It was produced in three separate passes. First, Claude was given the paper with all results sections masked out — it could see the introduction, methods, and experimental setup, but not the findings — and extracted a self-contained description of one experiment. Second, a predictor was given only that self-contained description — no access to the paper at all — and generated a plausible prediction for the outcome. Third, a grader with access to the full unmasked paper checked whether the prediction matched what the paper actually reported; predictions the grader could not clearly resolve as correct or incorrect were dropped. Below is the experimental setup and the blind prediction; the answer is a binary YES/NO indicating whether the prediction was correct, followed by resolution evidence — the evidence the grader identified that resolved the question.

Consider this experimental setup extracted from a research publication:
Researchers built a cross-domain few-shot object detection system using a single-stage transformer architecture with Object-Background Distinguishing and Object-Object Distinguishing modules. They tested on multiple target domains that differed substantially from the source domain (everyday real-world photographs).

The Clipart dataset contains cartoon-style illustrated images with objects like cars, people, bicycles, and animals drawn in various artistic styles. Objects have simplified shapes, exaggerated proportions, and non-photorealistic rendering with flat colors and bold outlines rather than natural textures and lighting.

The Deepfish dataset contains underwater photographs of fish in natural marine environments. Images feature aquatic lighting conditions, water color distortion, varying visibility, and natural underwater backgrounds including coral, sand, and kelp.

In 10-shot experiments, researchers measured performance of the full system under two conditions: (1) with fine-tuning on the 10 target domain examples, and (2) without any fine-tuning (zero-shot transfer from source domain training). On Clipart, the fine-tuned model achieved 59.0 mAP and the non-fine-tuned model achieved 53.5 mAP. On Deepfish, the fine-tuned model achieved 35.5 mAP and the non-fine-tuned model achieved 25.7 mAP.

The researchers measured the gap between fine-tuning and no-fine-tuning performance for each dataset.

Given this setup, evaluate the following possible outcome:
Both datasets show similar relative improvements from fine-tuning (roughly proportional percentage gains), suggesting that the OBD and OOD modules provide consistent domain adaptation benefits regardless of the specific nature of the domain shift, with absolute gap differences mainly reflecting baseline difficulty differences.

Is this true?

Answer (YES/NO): NO